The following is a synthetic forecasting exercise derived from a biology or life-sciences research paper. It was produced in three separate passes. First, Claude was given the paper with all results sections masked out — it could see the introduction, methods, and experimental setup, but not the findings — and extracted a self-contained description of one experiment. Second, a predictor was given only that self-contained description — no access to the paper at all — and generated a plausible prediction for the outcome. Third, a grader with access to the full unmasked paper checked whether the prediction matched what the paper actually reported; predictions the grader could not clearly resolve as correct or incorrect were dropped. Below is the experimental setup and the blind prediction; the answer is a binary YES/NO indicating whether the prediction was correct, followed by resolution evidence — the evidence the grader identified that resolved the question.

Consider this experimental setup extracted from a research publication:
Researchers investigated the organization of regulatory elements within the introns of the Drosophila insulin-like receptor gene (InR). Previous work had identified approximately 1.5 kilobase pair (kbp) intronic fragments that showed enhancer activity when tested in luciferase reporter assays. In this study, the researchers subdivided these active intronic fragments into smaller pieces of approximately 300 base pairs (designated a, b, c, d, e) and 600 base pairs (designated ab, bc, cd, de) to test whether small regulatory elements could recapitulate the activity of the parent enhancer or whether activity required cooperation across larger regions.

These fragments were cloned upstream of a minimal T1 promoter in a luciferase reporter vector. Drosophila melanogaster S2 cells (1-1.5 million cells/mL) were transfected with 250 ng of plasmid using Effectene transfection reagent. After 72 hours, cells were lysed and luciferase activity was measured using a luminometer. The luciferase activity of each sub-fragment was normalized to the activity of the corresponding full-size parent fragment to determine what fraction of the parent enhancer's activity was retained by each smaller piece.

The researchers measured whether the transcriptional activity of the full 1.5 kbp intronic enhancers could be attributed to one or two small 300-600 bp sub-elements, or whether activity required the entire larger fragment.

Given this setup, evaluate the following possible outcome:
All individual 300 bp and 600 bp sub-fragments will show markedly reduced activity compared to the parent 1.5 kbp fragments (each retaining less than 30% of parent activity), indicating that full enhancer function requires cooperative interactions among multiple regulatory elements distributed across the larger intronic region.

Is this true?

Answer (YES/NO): NO